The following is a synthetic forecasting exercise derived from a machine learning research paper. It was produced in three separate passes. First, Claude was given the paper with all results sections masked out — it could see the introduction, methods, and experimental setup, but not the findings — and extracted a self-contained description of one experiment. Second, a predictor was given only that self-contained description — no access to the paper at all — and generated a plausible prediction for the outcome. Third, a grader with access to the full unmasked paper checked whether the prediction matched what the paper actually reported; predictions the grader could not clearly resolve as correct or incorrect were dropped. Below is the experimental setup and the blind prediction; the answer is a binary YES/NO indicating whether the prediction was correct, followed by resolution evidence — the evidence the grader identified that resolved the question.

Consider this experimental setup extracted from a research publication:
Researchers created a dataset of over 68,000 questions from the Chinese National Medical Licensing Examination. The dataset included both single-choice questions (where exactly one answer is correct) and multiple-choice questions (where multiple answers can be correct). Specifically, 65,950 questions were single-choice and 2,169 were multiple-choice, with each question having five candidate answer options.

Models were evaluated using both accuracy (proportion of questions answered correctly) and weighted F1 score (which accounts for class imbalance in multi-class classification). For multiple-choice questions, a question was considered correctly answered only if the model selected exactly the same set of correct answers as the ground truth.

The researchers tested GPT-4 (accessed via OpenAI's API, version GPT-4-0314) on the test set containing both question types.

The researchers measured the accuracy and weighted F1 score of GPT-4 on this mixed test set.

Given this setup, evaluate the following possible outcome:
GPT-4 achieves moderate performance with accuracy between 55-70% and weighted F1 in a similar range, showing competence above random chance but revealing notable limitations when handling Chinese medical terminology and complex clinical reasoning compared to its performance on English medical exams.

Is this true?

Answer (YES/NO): YES